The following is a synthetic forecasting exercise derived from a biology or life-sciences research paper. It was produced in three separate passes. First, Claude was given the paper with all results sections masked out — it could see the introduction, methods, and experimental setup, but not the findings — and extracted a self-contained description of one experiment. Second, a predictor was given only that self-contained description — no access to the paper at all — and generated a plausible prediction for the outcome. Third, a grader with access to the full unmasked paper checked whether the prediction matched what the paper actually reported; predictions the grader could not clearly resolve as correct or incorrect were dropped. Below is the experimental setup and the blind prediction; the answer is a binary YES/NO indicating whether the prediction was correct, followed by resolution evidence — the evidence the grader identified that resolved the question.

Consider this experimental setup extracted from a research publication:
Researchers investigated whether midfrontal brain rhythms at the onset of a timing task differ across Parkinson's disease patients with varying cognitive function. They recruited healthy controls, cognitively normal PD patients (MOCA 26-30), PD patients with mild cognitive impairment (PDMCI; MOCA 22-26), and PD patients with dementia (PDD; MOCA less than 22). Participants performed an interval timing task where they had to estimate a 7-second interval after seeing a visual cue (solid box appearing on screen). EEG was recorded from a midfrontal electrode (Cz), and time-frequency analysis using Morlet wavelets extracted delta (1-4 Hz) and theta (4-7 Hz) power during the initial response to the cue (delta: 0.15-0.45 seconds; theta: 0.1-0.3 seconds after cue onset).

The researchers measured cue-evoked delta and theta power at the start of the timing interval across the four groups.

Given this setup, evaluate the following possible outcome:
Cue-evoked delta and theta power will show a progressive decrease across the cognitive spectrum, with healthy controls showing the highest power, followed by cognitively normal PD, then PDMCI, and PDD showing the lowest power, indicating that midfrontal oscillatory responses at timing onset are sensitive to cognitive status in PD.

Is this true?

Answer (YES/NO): NO